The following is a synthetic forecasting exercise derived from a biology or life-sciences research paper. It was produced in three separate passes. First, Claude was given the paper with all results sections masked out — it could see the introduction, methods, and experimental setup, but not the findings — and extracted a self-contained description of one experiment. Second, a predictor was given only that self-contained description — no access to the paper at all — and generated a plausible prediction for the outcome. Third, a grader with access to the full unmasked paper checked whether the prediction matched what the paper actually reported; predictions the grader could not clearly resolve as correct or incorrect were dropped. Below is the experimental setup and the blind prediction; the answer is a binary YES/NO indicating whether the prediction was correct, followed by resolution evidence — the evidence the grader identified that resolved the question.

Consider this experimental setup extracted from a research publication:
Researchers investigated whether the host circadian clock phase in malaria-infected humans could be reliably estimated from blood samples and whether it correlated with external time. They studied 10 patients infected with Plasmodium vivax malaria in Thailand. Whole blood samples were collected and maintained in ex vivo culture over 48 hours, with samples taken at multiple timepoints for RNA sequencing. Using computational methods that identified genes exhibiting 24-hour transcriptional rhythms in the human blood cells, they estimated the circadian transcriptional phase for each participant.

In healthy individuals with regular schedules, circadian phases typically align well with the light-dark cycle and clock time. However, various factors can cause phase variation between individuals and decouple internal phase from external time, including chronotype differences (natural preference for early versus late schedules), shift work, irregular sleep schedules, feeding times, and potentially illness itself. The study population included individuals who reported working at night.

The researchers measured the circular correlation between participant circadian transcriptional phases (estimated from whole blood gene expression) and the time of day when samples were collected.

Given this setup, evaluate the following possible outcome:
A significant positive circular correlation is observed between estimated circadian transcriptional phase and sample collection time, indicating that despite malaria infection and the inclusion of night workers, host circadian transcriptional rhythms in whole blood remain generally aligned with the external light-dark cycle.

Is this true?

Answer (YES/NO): NO